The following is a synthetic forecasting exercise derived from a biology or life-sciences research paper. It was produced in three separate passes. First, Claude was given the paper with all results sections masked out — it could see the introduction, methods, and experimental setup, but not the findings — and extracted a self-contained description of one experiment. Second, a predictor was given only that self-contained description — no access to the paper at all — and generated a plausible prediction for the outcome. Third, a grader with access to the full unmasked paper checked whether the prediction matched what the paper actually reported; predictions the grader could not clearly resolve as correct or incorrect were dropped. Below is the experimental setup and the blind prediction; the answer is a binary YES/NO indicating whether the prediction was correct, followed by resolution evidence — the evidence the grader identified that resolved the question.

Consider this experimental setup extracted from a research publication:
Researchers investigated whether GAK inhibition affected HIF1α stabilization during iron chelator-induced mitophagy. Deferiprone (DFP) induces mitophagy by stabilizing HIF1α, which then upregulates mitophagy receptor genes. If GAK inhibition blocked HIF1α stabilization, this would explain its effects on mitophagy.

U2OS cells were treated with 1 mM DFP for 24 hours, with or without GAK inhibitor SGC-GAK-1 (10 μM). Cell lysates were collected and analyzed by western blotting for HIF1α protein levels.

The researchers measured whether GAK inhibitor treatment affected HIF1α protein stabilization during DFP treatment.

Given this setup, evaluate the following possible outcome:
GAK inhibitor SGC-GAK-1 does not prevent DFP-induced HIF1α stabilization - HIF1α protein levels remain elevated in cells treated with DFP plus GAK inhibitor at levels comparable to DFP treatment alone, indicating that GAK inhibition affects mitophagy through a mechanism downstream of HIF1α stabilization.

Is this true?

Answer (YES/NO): YES